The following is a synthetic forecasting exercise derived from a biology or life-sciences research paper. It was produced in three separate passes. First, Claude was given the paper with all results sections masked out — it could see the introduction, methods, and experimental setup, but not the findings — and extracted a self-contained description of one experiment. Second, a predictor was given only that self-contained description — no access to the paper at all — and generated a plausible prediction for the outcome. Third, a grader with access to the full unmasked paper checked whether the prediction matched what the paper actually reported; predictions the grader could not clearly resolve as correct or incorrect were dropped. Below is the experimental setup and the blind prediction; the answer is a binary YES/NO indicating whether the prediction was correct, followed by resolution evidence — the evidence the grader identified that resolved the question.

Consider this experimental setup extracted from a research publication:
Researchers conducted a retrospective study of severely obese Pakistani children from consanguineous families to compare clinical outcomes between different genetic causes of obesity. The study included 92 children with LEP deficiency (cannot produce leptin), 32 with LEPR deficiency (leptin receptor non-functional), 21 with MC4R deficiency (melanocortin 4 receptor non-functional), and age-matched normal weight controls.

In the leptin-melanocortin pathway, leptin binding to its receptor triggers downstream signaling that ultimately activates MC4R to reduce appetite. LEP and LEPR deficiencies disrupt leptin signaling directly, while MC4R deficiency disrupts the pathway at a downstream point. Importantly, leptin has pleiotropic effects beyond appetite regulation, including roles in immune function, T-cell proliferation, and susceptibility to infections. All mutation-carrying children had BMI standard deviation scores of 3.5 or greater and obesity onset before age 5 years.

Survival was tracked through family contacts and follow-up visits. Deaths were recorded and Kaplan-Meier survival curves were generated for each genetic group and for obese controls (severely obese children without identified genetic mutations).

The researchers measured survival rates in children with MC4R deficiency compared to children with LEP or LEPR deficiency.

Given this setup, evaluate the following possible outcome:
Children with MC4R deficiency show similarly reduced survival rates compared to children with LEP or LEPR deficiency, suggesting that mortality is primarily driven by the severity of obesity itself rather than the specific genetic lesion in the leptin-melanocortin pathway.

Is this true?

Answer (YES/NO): NO